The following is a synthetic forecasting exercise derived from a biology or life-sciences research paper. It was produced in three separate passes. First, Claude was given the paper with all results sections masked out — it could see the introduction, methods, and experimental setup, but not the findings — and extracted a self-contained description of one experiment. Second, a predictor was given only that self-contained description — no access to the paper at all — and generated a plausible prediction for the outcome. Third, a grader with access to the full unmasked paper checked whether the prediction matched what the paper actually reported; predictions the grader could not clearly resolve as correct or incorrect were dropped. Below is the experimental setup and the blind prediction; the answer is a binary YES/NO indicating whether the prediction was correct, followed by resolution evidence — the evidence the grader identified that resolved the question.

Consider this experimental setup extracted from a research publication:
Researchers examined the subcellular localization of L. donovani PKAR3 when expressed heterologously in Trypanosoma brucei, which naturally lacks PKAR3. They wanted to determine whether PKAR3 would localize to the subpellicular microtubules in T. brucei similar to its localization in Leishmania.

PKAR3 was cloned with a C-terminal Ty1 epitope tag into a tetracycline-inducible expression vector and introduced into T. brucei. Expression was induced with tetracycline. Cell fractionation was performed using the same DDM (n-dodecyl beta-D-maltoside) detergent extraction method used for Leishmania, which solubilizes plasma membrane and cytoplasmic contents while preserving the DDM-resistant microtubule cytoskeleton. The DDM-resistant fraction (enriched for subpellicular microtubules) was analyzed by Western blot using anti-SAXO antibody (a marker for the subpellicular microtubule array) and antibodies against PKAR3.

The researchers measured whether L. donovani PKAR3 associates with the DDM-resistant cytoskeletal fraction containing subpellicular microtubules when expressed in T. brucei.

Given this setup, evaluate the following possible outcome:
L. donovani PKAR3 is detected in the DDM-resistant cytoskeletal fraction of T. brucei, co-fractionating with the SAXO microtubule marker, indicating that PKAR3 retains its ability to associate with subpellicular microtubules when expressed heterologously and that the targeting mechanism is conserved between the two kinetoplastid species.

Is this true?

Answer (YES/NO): YES